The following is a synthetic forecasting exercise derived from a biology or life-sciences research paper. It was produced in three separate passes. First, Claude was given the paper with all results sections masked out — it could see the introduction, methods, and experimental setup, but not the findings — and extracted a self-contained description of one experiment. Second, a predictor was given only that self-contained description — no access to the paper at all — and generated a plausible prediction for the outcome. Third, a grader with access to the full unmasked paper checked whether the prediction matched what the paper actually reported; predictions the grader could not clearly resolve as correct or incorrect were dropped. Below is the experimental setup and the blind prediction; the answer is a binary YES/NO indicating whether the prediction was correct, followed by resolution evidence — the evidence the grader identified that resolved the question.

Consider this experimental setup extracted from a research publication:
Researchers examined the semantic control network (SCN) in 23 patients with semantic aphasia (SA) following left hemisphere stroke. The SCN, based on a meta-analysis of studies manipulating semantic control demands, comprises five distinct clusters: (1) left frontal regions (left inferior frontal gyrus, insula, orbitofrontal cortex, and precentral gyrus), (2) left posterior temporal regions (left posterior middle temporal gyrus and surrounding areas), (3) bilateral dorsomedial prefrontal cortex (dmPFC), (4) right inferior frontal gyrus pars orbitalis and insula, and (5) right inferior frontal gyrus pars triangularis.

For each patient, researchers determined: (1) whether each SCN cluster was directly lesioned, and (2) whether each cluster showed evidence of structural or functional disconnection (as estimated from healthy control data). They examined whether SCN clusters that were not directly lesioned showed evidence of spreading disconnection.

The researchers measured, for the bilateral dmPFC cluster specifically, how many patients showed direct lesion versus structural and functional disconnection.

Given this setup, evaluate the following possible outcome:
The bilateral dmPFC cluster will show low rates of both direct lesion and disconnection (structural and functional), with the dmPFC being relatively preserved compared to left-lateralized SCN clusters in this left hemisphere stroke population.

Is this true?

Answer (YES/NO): NO